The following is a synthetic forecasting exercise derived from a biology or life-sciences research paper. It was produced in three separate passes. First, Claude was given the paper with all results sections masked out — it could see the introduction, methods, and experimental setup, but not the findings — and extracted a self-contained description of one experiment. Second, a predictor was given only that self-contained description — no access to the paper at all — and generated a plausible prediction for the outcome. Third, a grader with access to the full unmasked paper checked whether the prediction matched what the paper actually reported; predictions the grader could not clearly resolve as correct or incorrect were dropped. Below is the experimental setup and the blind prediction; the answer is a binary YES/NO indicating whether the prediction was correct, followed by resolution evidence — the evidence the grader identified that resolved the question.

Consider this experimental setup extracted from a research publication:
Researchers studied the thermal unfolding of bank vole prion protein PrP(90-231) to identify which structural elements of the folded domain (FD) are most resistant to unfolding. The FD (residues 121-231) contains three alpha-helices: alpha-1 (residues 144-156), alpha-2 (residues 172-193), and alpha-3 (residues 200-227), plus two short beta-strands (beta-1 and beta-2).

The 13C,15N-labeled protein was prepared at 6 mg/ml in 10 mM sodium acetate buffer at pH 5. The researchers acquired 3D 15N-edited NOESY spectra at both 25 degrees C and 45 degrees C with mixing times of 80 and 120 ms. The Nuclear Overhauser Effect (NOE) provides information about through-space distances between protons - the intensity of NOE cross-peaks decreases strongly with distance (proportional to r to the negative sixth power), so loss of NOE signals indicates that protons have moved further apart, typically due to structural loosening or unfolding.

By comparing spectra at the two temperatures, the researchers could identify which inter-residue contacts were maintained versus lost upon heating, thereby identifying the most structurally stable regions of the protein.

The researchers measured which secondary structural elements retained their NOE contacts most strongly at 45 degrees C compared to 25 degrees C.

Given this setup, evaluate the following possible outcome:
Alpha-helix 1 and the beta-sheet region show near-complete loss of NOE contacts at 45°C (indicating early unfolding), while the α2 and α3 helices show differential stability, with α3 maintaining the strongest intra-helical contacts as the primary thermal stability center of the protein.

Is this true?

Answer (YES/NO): NO